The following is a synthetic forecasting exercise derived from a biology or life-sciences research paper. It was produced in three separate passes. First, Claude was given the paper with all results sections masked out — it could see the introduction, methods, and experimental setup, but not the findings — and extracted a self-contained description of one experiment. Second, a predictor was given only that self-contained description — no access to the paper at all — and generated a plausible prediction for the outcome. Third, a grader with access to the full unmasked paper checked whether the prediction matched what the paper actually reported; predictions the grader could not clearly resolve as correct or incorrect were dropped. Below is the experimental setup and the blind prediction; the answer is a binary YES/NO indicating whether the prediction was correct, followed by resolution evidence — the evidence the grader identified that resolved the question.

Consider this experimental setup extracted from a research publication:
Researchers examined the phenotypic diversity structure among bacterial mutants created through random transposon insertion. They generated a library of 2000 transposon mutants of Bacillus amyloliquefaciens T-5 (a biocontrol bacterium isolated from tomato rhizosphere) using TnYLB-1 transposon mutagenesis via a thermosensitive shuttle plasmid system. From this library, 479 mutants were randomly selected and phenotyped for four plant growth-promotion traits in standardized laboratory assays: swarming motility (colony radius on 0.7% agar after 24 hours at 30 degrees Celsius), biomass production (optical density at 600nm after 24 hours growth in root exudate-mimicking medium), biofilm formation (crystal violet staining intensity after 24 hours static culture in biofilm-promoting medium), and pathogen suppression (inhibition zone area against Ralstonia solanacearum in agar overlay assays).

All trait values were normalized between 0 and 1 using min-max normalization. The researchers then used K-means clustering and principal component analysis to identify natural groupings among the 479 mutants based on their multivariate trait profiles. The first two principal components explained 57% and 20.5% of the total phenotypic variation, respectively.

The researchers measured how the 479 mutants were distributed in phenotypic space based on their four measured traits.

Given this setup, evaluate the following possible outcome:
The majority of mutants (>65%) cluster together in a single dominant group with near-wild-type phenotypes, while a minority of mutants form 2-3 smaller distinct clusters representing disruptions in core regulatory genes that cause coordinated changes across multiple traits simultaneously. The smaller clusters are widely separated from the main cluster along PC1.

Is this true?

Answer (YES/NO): NO